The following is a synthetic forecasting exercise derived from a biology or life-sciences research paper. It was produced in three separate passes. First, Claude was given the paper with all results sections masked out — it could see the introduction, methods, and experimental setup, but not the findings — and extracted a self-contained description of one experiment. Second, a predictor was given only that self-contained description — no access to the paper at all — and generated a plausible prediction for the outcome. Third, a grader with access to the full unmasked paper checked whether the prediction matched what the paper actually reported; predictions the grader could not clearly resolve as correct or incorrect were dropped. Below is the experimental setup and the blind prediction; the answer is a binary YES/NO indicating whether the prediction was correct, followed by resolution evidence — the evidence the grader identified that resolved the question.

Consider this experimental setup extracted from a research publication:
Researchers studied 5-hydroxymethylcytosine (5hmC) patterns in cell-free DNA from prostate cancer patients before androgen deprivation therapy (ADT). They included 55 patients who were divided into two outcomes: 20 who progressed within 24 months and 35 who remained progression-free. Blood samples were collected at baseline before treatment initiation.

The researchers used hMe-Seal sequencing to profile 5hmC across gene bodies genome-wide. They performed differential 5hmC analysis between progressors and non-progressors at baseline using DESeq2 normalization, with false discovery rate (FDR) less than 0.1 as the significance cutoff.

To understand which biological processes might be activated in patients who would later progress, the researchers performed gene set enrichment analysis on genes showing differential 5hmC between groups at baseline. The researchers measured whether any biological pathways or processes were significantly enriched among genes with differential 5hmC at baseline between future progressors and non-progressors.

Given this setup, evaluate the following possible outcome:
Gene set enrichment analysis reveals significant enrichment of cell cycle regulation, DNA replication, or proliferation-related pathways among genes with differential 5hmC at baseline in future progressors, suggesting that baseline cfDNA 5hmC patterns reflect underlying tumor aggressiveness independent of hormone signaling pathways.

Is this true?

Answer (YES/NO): NO